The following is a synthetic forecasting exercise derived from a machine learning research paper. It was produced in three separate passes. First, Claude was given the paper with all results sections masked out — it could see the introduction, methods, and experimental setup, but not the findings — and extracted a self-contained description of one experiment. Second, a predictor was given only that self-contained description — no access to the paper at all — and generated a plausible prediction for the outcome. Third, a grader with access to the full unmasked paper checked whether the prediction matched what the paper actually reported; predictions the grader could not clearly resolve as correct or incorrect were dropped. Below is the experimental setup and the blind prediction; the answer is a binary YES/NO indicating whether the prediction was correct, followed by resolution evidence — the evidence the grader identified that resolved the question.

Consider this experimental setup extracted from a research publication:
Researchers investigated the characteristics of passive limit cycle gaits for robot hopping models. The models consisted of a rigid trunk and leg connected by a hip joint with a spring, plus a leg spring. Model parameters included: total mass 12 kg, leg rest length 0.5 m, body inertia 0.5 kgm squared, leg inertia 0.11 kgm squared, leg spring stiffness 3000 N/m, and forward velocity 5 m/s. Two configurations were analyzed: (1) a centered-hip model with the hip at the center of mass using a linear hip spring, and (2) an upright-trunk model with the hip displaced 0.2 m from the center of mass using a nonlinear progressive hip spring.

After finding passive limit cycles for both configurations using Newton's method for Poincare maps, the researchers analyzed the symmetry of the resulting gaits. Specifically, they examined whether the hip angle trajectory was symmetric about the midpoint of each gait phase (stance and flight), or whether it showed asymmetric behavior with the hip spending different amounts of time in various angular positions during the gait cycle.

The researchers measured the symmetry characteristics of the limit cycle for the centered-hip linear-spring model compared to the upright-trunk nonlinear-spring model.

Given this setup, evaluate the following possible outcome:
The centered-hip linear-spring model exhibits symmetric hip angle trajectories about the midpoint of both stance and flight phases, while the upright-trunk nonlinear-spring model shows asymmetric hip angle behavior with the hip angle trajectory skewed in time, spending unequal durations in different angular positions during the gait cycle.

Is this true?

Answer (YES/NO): YES